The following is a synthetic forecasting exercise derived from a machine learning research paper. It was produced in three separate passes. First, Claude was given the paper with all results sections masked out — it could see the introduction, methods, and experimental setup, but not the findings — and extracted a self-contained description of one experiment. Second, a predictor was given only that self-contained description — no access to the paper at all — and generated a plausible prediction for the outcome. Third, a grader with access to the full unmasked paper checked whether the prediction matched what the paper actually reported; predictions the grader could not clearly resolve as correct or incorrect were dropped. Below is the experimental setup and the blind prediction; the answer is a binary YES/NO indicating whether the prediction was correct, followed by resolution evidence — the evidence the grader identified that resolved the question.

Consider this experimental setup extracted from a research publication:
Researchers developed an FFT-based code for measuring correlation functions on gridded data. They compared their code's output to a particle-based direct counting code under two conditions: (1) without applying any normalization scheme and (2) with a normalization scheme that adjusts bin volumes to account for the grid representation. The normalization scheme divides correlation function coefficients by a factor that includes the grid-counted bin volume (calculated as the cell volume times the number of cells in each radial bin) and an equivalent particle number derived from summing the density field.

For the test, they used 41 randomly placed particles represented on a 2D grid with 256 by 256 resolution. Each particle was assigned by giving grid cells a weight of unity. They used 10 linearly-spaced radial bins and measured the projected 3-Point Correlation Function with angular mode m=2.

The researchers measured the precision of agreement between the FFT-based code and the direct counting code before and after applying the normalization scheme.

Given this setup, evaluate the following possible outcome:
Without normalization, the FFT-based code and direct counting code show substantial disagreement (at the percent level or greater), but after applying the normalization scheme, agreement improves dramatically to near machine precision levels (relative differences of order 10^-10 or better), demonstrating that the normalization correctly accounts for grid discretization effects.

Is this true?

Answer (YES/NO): NO